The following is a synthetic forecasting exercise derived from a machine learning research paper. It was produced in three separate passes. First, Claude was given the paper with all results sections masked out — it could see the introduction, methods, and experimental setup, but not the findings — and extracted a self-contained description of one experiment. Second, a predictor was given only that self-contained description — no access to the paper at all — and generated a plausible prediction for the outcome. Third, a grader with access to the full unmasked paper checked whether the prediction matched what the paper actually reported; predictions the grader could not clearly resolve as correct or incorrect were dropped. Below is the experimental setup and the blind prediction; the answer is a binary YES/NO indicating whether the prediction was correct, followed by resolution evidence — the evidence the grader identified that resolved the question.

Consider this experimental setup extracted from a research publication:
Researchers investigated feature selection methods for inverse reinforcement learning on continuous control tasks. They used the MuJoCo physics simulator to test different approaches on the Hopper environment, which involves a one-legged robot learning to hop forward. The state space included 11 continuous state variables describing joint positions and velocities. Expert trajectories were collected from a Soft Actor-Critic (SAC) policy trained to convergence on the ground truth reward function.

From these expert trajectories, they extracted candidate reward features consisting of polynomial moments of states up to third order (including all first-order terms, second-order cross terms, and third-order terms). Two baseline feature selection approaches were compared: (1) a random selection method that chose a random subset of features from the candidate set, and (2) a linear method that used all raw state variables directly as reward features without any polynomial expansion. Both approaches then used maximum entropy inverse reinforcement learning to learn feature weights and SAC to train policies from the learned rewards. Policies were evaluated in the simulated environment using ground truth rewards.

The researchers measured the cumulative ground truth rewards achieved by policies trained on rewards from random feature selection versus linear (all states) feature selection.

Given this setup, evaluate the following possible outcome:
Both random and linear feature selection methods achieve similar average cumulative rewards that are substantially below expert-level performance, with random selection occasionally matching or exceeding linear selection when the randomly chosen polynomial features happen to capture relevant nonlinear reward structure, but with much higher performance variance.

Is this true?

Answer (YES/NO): NO